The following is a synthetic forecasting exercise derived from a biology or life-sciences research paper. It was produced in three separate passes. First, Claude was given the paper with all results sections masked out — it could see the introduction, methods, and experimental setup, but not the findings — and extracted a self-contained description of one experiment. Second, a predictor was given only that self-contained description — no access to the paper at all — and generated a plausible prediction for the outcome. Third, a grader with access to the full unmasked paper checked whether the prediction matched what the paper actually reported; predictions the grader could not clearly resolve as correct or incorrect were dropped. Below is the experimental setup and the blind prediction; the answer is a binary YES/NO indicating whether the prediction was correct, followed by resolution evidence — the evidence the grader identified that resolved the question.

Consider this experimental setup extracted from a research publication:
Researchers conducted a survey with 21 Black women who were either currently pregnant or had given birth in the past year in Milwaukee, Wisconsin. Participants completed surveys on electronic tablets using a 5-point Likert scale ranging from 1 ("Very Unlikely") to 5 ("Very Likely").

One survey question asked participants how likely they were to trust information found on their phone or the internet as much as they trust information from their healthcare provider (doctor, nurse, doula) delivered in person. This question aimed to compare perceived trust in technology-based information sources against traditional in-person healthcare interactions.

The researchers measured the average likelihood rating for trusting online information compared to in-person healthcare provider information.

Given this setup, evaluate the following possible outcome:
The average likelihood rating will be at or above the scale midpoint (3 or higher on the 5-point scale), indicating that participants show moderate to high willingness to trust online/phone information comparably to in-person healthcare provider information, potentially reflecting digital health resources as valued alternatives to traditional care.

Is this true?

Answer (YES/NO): YES